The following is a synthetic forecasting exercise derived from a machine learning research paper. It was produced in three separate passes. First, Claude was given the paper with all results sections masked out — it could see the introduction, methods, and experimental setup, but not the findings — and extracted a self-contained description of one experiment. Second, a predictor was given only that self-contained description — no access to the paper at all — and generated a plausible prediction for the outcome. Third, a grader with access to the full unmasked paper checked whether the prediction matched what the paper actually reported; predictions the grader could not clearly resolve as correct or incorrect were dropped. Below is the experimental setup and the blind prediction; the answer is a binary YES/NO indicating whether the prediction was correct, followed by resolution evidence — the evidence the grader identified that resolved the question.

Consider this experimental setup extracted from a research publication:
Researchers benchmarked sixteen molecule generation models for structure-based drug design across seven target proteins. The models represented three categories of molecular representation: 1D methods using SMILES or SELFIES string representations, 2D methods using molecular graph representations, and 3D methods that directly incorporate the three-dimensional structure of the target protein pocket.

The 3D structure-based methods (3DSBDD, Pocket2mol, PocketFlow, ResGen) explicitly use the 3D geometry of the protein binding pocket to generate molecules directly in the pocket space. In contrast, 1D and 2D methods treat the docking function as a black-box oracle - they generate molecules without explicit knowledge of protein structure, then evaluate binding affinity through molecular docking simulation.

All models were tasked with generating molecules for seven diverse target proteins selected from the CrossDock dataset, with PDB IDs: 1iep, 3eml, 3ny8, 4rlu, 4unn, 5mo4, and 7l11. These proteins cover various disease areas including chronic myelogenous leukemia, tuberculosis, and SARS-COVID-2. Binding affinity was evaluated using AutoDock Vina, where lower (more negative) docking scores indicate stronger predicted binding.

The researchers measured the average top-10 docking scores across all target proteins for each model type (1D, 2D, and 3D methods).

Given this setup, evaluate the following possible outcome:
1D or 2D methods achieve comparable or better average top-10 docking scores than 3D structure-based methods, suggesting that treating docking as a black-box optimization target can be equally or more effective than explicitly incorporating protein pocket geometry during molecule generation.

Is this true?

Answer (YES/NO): YES